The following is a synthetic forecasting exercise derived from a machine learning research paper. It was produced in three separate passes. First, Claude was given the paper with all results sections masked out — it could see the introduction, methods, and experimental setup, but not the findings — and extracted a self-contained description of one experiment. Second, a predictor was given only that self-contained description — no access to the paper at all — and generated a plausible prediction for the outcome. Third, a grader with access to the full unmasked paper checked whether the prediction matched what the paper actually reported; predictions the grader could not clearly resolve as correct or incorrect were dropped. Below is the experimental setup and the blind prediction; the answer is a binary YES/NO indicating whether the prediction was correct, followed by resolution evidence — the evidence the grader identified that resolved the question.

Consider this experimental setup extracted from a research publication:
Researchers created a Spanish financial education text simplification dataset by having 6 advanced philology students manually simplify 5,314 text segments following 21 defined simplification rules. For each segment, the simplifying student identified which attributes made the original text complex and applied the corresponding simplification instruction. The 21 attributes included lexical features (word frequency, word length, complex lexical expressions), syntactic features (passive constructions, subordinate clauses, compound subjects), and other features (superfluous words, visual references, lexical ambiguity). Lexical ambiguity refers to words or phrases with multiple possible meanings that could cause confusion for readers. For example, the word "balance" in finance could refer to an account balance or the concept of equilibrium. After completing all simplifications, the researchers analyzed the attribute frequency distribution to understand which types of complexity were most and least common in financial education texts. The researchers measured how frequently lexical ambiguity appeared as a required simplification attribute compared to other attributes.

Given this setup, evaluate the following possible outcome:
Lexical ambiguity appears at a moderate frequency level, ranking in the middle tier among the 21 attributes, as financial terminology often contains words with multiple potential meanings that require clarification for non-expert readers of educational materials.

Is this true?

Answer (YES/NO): NO